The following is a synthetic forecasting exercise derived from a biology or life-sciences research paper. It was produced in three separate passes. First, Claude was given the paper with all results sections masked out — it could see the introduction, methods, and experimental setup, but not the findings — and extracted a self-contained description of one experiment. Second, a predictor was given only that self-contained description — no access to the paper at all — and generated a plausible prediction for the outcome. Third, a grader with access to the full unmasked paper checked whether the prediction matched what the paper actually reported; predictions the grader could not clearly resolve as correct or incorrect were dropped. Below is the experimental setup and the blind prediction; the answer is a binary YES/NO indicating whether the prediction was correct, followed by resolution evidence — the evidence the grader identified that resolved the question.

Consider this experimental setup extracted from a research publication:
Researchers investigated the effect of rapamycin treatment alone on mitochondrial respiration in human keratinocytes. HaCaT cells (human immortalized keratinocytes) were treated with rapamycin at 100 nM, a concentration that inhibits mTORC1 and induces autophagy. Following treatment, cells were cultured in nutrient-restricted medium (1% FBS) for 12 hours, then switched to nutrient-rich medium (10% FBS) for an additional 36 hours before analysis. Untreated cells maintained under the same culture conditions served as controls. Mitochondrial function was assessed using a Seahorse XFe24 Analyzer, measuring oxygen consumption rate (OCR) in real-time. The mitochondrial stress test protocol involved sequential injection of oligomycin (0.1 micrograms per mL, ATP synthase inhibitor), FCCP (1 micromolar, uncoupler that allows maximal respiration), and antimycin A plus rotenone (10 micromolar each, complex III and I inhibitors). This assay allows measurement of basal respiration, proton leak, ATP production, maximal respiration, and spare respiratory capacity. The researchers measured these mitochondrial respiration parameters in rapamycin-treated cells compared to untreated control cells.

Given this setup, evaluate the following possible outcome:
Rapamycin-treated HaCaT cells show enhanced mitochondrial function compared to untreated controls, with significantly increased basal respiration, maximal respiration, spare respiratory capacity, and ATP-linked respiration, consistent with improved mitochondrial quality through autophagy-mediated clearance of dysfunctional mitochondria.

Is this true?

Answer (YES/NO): NO